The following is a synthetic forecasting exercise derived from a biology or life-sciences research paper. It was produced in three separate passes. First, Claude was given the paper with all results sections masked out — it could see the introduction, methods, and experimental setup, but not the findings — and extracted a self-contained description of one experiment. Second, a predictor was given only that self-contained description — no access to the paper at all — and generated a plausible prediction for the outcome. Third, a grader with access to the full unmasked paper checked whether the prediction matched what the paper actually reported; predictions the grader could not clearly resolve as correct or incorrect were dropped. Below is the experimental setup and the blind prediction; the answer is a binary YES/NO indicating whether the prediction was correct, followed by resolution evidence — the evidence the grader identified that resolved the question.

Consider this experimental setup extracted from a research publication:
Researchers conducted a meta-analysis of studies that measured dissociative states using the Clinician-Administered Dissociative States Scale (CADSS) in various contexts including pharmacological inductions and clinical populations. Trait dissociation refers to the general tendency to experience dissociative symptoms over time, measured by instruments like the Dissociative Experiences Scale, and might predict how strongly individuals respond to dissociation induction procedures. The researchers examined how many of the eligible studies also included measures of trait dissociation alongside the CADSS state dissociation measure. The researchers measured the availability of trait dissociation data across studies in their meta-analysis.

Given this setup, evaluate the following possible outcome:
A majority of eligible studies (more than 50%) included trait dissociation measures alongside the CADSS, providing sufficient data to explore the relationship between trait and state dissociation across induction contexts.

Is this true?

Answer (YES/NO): NO